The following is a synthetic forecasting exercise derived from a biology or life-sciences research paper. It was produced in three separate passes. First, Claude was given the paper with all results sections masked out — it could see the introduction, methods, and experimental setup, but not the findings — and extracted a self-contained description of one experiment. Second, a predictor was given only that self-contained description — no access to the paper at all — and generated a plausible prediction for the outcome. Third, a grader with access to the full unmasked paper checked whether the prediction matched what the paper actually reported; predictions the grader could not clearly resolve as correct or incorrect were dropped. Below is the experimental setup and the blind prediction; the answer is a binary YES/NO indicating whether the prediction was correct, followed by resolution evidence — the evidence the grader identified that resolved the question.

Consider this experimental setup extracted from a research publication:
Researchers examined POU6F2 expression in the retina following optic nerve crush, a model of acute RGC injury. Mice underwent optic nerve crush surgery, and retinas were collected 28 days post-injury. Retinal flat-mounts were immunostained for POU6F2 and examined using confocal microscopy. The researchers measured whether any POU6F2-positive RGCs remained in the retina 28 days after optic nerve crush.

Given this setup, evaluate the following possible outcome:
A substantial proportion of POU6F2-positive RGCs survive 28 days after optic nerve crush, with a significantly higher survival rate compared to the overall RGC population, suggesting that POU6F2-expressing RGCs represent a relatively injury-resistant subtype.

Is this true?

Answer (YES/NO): NO